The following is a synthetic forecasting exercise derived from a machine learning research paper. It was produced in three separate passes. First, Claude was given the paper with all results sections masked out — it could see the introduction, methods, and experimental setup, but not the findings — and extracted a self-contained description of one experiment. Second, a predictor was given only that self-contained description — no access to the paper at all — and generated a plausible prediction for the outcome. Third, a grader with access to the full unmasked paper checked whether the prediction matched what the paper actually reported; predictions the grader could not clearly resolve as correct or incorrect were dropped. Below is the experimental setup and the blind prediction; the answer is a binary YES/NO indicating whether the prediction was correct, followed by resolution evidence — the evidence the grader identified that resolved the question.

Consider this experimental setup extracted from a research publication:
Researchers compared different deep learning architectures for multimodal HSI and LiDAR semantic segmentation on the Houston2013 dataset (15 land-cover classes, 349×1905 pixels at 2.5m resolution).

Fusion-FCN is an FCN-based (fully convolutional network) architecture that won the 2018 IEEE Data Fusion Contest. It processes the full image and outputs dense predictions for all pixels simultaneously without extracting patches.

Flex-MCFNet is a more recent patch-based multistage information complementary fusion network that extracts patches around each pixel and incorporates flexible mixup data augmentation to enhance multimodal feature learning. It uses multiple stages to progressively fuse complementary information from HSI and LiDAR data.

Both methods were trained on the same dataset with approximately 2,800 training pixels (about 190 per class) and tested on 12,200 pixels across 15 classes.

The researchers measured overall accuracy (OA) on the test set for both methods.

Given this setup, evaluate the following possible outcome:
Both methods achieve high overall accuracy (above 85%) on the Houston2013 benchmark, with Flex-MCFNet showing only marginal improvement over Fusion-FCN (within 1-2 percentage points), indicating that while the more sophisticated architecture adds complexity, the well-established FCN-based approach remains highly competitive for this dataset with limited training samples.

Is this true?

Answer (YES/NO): NO